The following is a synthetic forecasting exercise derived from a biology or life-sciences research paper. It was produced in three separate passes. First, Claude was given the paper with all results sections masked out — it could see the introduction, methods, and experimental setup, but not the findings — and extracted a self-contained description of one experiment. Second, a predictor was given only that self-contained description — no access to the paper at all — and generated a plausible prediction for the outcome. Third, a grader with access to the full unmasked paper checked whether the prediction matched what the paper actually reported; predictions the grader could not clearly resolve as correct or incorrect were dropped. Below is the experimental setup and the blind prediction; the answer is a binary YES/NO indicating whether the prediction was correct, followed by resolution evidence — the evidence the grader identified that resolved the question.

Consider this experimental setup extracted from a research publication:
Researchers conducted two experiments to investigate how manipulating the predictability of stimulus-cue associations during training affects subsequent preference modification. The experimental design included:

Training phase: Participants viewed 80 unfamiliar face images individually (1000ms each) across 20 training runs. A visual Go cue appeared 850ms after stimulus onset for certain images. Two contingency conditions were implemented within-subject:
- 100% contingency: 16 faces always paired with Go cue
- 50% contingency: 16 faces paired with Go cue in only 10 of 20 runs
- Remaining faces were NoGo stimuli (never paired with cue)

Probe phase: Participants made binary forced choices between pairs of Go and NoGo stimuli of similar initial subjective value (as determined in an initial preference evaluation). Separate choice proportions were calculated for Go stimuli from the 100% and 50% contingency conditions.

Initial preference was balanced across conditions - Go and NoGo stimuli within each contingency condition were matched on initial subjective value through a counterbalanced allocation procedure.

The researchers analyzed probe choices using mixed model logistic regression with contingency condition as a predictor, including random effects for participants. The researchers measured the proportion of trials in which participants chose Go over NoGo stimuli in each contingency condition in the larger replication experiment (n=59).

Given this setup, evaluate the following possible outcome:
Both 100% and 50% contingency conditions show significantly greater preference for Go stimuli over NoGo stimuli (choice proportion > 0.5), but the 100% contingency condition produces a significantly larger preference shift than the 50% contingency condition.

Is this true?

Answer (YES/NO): YES